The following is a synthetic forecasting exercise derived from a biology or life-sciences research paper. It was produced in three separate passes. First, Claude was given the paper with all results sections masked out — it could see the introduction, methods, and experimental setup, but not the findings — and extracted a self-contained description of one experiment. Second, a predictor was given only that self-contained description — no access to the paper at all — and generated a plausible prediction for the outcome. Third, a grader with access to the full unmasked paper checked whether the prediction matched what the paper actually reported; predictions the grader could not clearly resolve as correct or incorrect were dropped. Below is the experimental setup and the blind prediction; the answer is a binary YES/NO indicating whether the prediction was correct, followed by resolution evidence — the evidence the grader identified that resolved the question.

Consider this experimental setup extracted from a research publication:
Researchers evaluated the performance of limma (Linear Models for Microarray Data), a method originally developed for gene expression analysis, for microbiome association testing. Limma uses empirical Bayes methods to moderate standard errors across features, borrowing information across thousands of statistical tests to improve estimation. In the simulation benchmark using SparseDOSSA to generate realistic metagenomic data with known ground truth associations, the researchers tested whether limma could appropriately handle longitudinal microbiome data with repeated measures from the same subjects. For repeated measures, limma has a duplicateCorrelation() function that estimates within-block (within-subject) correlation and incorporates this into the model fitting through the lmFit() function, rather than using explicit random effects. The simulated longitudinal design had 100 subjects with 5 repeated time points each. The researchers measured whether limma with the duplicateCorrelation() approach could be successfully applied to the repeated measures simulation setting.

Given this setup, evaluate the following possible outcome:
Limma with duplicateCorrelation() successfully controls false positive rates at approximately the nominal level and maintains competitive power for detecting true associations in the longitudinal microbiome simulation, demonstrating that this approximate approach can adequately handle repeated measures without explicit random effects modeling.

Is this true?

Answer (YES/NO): NO